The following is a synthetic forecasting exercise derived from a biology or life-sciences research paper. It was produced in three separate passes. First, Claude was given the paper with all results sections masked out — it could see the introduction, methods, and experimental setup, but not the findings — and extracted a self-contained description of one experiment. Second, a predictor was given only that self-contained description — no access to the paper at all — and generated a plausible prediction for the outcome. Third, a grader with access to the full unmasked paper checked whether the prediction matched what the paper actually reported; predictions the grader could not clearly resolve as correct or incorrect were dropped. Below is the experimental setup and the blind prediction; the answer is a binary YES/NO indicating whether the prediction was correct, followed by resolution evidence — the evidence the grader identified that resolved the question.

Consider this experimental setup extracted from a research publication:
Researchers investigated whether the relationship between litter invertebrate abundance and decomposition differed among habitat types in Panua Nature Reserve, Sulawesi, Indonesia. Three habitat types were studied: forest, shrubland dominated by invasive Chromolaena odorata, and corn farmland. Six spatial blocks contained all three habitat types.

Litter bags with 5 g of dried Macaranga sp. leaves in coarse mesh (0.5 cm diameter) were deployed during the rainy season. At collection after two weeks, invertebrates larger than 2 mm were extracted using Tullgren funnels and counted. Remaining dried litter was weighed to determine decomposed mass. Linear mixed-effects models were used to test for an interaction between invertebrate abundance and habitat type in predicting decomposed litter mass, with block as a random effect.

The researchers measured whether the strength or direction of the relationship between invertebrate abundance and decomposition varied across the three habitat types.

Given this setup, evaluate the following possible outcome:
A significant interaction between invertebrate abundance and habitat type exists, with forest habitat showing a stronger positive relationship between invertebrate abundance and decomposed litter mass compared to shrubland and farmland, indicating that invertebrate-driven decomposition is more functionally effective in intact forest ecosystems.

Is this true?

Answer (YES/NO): NO